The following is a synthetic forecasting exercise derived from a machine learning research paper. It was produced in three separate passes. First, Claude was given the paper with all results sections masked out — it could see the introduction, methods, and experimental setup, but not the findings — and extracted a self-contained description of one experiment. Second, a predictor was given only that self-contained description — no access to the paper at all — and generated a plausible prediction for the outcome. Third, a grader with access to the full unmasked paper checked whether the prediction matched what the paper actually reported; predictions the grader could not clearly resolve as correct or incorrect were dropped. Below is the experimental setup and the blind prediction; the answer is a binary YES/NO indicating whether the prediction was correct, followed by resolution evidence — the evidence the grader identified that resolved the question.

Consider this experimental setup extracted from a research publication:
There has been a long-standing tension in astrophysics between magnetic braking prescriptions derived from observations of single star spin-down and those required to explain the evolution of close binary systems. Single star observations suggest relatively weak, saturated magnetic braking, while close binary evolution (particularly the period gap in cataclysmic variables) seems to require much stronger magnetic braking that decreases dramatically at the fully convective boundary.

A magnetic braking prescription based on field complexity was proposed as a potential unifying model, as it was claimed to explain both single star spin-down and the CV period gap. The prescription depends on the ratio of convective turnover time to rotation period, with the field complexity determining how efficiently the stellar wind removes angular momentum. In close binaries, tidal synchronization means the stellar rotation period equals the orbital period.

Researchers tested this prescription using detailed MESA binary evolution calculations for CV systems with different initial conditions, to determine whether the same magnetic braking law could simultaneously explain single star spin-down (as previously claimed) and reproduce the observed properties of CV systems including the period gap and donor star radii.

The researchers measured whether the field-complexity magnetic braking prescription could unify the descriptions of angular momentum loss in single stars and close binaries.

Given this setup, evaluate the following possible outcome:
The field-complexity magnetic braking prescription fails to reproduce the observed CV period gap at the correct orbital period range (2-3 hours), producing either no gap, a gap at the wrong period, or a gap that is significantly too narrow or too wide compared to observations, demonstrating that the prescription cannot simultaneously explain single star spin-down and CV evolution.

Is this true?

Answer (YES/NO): YES